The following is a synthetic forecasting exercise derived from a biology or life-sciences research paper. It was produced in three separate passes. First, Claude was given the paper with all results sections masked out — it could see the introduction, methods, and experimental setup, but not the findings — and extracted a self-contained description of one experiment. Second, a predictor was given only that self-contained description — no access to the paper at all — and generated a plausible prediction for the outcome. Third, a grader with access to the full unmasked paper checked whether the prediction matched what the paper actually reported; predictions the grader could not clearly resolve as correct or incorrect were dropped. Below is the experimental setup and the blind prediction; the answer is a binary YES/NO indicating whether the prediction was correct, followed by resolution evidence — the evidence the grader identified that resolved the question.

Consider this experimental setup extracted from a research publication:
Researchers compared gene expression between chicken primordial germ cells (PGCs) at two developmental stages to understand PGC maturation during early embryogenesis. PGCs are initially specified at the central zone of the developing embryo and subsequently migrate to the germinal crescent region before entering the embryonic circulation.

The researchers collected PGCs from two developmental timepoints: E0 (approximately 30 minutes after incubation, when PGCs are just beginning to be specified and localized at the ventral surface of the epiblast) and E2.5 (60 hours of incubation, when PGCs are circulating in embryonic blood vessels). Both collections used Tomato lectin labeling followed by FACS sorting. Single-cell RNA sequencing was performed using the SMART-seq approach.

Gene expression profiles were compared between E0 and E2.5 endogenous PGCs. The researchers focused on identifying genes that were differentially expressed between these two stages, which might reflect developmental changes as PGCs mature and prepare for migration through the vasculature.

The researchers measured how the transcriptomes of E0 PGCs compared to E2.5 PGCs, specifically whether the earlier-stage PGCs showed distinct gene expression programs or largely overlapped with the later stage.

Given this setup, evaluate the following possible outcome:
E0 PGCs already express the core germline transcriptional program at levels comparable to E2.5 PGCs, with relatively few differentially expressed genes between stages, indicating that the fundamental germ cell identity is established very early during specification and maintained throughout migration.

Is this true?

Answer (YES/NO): NO